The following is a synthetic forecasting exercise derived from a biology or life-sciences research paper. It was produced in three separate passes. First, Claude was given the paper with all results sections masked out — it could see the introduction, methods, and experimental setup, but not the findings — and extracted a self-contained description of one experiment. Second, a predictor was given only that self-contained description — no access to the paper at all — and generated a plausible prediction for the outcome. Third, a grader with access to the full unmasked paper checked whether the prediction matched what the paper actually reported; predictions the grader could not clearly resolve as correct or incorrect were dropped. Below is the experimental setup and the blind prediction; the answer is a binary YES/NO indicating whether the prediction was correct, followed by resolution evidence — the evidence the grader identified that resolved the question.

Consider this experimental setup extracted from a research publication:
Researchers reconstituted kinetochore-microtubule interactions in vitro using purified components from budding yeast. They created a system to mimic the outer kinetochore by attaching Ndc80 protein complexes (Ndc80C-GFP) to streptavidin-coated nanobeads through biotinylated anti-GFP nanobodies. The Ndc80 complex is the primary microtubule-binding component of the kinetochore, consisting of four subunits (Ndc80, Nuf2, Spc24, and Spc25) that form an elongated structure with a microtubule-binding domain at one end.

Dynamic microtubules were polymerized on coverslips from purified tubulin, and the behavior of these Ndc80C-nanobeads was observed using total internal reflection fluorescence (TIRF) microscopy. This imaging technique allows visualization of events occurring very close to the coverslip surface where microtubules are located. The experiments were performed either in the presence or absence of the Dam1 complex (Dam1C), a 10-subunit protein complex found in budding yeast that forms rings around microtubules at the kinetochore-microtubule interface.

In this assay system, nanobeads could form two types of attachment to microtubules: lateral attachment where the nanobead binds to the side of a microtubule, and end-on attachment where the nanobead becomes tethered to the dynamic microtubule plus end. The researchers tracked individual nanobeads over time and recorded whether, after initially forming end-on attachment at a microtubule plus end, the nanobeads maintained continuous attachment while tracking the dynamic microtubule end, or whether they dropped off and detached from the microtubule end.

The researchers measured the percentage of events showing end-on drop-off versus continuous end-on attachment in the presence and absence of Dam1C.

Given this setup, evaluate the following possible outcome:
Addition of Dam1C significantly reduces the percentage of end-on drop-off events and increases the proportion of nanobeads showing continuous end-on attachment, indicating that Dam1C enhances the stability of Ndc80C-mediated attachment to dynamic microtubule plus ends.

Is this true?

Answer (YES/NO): YES